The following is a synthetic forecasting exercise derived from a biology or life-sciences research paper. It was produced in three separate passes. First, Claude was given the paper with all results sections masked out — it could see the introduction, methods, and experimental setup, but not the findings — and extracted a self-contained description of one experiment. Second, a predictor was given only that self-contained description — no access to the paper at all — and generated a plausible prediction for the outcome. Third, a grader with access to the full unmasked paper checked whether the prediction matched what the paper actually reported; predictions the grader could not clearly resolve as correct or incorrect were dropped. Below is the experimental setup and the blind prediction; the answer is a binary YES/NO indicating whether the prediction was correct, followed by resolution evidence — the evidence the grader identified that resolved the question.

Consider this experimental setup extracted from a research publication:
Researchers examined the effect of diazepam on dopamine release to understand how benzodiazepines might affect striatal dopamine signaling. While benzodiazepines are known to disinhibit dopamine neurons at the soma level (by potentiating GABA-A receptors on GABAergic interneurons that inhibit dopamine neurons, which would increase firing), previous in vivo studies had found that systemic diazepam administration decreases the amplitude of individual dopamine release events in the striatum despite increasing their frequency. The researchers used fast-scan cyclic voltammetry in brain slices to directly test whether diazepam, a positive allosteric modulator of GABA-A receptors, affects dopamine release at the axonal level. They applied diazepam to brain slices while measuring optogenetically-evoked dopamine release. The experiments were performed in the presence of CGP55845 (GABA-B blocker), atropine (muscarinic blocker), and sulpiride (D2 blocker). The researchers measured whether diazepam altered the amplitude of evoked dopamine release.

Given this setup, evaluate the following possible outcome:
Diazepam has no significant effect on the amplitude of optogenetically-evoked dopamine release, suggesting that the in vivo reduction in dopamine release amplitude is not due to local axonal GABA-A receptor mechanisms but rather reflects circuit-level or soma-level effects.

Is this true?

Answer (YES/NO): NO